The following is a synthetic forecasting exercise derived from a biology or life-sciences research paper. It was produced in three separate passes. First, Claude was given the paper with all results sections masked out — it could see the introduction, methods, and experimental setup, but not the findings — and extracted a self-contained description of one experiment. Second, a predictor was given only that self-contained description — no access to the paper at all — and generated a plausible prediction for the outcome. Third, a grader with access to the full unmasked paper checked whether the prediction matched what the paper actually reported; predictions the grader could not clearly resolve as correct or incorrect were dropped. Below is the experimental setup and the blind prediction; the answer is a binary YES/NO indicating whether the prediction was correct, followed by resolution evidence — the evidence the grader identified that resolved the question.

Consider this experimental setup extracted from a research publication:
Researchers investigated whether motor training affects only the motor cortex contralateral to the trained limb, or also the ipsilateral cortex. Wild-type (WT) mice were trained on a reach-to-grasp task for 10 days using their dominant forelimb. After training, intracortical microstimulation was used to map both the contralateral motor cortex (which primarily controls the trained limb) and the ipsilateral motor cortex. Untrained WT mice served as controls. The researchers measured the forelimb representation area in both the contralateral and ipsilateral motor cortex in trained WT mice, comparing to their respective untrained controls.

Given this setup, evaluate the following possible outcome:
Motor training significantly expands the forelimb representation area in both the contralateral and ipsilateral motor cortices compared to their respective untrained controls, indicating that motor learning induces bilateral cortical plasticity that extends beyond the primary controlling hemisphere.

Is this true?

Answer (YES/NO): NO